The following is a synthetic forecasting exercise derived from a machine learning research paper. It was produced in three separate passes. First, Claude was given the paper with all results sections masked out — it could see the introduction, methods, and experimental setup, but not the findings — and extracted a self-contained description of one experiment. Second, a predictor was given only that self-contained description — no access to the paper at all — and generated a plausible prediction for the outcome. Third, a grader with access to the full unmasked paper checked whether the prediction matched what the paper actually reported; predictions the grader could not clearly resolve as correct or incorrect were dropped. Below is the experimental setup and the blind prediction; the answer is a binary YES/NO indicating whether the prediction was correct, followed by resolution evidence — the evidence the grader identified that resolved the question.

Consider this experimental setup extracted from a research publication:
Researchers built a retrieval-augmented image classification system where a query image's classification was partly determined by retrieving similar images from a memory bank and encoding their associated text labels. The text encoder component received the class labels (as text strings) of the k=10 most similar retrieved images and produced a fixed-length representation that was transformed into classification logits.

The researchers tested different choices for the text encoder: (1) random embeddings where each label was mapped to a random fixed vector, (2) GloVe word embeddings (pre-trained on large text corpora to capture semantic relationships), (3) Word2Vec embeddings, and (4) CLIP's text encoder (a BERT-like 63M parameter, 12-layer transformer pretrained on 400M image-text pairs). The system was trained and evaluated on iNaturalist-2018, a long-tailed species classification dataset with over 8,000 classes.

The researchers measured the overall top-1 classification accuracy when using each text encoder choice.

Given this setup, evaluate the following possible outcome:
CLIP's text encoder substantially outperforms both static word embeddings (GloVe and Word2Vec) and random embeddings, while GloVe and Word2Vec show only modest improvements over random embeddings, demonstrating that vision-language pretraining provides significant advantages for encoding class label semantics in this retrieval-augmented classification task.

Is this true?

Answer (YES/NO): NO